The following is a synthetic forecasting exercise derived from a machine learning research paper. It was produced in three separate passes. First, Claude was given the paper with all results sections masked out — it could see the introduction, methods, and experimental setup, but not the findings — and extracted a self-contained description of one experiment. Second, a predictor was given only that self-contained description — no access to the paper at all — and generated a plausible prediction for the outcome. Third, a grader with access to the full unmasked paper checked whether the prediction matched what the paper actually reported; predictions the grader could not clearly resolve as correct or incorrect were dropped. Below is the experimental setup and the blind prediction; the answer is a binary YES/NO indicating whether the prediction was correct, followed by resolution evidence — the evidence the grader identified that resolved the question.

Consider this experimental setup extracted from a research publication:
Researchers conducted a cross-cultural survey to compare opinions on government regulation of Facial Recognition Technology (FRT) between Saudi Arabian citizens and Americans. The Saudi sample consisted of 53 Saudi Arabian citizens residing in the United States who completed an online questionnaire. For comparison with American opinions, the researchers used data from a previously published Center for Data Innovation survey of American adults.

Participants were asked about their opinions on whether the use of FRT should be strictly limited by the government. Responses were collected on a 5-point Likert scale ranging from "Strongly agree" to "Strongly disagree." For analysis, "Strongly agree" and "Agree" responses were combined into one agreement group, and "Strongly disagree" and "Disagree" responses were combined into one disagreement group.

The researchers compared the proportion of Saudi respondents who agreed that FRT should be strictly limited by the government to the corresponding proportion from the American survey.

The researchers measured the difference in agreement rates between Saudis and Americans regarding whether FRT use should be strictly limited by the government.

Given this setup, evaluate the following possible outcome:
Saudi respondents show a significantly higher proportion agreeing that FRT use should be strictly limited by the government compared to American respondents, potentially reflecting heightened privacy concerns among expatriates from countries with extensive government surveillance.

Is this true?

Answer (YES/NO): YES